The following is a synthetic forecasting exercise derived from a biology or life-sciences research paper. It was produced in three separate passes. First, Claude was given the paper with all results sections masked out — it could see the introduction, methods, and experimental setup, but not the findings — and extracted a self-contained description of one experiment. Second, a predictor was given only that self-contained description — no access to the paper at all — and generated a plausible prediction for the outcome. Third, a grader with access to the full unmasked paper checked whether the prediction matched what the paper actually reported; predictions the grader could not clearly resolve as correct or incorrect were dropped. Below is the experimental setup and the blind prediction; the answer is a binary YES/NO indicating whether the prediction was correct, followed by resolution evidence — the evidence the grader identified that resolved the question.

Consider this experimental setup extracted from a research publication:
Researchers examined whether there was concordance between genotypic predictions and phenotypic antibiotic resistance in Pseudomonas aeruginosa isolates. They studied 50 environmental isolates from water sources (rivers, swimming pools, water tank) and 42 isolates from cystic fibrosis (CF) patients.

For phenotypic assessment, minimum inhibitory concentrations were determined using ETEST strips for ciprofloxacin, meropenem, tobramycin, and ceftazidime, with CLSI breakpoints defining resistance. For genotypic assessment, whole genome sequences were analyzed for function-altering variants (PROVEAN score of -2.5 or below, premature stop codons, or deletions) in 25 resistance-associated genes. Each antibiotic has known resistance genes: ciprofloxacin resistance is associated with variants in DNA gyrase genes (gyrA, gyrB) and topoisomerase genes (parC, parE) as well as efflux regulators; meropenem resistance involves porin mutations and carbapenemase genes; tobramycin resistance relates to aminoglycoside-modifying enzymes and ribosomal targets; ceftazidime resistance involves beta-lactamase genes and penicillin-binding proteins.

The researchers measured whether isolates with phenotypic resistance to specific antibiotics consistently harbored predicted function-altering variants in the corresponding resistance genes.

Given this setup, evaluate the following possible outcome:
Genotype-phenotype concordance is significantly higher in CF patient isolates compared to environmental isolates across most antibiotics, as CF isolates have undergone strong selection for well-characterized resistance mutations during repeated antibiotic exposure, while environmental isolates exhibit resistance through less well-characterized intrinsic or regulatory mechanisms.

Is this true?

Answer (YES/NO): NO